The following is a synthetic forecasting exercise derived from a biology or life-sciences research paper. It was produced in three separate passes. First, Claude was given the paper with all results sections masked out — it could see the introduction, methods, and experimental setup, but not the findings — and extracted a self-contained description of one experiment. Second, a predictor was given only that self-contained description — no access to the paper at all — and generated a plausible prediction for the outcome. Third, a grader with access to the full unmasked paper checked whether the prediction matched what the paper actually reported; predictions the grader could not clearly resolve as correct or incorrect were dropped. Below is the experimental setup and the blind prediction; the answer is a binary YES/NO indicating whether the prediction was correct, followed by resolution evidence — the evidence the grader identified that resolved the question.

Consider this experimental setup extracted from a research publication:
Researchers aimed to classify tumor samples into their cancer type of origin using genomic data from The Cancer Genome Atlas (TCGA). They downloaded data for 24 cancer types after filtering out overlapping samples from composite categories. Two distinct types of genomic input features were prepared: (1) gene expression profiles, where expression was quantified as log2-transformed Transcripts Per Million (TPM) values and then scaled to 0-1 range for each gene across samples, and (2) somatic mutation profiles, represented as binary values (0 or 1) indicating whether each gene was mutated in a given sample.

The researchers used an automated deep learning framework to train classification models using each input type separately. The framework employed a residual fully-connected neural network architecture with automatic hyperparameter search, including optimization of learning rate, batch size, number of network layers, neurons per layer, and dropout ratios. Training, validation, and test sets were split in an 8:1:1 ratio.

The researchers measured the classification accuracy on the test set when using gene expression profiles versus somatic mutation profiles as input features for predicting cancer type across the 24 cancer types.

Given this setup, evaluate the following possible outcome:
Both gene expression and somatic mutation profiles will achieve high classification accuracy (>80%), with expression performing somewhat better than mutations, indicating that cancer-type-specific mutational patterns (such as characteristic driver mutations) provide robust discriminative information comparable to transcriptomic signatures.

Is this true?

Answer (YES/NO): NO